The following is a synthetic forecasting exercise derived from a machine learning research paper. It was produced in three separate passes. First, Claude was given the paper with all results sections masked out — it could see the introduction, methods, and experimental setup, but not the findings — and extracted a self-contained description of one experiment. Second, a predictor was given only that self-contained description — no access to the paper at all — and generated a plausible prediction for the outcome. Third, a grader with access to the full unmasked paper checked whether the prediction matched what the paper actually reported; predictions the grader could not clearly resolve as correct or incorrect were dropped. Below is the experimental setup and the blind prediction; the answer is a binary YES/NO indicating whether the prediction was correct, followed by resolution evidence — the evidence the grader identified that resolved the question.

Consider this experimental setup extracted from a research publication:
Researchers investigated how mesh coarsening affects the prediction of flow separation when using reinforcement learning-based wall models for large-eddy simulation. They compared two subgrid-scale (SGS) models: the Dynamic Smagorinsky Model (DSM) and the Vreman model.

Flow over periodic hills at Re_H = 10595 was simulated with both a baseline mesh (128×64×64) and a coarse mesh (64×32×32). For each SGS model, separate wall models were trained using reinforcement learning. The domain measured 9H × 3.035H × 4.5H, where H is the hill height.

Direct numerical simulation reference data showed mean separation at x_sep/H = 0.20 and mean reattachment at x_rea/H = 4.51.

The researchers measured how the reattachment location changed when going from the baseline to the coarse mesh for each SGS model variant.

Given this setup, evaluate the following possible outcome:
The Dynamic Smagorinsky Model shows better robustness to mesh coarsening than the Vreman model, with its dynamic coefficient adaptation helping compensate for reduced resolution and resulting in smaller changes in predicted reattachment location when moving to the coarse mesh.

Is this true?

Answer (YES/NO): NO